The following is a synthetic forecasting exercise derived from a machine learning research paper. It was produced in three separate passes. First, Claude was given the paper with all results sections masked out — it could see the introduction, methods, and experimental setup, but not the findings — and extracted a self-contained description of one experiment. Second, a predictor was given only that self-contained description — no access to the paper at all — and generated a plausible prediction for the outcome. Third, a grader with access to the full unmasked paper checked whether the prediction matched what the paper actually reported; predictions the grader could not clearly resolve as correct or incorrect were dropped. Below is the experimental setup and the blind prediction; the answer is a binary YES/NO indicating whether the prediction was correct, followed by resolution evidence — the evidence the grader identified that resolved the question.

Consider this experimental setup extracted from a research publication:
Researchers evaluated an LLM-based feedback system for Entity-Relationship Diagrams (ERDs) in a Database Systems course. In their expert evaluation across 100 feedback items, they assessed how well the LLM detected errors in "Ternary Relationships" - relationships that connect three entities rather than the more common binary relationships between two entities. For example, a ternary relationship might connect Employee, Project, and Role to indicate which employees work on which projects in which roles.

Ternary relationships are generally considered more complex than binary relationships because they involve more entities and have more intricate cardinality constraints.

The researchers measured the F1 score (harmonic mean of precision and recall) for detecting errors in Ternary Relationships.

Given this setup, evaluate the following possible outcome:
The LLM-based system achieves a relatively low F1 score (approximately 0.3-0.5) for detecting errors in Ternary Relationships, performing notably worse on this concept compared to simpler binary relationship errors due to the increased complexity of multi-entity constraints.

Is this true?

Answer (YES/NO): NO